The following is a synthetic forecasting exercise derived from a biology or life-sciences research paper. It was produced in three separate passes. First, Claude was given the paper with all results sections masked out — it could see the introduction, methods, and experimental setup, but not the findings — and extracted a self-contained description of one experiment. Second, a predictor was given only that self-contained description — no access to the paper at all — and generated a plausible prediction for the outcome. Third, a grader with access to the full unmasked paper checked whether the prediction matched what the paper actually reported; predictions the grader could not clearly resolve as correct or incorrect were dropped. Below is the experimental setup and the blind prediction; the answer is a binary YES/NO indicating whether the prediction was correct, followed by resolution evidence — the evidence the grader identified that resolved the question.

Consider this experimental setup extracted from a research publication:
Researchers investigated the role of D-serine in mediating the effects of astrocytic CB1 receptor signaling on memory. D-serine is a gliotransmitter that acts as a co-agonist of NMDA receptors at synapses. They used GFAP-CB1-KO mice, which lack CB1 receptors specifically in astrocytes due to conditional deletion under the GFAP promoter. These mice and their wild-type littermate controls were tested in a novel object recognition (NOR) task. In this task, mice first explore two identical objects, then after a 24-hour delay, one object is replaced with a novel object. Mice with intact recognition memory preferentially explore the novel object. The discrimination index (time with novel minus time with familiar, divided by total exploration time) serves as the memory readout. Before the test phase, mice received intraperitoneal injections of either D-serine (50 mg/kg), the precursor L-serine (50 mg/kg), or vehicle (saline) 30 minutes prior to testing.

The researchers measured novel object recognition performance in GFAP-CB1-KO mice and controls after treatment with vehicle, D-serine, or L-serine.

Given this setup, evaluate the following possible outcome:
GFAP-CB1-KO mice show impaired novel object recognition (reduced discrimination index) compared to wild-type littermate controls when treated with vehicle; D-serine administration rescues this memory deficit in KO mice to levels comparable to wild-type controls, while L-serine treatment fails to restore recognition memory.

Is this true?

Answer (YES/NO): NO